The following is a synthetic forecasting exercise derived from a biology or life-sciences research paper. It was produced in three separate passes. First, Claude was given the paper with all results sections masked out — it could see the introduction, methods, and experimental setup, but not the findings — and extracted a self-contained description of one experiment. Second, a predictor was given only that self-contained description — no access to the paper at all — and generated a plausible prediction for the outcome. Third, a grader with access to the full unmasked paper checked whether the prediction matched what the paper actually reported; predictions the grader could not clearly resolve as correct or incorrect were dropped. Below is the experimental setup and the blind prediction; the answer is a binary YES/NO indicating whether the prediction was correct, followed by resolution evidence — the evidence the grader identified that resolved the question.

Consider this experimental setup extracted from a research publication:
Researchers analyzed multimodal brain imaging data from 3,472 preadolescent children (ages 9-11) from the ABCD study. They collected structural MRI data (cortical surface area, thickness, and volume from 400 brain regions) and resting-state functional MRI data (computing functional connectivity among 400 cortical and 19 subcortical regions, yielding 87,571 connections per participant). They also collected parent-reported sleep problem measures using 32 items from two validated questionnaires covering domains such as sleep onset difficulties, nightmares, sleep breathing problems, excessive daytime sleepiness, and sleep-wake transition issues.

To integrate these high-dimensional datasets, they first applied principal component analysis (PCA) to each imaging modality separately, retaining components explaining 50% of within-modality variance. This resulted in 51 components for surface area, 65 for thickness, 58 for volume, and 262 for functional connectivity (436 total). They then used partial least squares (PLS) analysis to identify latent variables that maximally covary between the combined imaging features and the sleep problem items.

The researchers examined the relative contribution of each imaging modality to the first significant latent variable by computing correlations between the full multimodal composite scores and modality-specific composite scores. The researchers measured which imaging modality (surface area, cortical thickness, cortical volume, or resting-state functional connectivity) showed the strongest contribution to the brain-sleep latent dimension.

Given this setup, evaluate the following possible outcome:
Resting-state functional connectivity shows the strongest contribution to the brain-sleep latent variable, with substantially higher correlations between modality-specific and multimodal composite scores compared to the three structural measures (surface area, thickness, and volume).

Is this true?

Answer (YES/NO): YES